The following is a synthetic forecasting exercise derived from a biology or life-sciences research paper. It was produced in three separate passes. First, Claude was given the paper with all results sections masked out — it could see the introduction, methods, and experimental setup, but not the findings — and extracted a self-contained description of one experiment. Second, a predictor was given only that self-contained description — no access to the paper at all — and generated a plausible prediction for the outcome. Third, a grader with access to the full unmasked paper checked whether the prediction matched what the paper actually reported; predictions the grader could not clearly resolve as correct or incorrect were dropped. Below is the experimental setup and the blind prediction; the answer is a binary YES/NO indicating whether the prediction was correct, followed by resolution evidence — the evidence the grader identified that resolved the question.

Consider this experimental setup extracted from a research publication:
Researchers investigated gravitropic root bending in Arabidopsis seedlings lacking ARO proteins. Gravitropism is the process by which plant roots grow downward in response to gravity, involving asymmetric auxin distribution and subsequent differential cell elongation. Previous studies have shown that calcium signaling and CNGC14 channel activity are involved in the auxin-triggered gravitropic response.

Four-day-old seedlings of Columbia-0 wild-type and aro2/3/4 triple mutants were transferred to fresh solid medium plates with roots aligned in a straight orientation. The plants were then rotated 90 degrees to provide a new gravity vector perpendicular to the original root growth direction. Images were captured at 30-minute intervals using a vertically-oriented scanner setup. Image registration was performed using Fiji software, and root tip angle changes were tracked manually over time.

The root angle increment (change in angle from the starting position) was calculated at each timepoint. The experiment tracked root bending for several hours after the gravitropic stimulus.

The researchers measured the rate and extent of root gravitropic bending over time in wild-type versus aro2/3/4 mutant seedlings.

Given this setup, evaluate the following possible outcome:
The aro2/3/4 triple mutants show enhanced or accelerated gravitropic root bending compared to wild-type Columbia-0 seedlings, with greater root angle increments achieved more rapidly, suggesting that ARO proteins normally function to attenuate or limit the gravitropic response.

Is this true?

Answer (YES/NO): NO